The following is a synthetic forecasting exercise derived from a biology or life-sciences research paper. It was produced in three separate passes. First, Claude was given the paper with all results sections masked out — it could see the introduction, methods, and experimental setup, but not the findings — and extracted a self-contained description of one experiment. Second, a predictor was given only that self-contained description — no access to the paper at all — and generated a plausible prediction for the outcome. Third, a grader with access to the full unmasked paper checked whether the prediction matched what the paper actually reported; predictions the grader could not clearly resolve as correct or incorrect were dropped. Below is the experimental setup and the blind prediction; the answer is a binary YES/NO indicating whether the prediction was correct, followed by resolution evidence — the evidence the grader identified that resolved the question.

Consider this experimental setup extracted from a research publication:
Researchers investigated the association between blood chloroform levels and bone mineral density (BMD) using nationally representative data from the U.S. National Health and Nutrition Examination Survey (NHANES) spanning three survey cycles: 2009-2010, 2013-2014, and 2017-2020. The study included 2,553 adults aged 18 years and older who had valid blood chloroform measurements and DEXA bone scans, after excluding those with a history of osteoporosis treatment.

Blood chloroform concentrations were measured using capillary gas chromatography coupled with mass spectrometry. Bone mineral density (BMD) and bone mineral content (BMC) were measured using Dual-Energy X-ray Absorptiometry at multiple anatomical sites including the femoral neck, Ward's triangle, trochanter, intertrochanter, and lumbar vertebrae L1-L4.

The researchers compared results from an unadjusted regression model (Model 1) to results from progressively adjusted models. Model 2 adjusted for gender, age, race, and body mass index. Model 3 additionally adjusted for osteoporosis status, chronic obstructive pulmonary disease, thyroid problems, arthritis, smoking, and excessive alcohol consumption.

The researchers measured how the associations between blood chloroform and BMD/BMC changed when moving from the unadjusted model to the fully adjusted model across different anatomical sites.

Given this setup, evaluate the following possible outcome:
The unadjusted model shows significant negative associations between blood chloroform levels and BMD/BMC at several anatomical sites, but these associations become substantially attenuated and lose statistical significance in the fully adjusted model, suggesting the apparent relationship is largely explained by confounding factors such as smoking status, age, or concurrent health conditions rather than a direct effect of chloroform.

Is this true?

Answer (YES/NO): NO